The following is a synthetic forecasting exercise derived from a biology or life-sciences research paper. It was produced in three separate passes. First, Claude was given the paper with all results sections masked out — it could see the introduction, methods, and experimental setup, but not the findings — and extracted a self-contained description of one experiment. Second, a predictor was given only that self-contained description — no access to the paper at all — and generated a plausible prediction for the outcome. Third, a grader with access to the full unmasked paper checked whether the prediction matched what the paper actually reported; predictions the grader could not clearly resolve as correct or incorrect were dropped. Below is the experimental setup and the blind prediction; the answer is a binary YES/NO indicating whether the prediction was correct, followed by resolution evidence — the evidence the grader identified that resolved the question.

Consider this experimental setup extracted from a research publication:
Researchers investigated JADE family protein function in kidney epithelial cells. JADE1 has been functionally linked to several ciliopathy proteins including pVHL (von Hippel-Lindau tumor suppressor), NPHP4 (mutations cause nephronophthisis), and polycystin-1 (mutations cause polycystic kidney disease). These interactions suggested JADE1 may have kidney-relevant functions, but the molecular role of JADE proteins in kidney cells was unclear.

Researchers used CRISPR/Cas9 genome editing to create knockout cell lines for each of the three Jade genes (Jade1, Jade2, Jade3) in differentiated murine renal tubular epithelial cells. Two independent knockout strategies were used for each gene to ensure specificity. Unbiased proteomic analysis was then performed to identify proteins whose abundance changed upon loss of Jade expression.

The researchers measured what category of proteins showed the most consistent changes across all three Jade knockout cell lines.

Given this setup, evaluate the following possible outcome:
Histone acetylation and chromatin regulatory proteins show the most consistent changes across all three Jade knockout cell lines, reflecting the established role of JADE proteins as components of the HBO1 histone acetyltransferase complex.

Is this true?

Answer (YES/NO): NO